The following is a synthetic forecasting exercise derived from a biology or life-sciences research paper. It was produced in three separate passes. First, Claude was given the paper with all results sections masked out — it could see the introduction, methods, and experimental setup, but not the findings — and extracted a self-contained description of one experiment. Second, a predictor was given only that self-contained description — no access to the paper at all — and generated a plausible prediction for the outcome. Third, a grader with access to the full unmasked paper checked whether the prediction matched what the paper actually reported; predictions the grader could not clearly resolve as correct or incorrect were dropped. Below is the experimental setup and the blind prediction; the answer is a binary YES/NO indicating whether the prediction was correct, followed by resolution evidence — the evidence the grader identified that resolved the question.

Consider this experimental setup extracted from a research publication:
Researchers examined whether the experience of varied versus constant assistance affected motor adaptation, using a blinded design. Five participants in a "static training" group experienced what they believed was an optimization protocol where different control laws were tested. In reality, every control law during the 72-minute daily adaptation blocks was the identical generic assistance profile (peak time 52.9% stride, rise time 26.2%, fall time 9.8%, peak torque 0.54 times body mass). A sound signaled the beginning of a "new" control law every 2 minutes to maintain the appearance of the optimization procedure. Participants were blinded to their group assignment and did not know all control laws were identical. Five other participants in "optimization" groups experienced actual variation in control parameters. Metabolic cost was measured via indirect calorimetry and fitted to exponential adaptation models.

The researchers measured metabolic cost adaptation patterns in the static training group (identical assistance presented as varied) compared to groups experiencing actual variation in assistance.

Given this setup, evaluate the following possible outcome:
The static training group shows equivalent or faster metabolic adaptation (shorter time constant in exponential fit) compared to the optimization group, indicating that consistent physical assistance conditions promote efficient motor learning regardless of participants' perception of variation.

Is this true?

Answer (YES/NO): NO